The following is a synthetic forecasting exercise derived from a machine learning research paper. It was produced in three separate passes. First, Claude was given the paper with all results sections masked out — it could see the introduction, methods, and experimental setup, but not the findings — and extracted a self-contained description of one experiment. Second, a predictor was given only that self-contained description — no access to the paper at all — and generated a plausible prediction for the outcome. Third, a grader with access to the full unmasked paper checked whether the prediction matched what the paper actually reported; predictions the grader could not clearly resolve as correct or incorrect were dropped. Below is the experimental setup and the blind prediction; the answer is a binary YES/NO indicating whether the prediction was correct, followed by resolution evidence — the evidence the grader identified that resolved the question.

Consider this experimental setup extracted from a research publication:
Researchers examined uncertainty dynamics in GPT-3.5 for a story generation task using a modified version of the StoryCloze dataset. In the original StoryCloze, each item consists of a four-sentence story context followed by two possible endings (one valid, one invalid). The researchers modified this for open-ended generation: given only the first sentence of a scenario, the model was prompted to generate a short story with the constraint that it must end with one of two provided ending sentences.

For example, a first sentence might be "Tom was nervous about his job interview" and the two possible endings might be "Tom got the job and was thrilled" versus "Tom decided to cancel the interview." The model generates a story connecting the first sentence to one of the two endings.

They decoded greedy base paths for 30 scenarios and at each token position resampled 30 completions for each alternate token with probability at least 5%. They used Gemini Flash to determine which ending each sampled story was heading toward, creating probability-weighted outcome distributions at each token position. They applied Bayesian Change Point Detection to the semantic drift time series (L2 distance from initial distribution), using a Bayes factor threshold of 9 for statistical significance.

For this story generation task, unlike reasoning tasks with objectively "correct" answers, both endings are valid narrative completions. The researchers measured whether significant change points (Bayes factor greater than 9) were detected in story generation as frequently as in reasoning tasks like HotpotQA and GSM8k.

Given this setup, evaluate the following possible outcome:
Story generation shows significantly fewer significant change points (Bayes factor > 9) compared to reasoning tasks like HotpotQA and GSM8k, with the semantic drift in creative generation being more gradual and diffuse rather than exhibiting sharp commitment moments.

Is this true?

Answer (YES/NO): YES